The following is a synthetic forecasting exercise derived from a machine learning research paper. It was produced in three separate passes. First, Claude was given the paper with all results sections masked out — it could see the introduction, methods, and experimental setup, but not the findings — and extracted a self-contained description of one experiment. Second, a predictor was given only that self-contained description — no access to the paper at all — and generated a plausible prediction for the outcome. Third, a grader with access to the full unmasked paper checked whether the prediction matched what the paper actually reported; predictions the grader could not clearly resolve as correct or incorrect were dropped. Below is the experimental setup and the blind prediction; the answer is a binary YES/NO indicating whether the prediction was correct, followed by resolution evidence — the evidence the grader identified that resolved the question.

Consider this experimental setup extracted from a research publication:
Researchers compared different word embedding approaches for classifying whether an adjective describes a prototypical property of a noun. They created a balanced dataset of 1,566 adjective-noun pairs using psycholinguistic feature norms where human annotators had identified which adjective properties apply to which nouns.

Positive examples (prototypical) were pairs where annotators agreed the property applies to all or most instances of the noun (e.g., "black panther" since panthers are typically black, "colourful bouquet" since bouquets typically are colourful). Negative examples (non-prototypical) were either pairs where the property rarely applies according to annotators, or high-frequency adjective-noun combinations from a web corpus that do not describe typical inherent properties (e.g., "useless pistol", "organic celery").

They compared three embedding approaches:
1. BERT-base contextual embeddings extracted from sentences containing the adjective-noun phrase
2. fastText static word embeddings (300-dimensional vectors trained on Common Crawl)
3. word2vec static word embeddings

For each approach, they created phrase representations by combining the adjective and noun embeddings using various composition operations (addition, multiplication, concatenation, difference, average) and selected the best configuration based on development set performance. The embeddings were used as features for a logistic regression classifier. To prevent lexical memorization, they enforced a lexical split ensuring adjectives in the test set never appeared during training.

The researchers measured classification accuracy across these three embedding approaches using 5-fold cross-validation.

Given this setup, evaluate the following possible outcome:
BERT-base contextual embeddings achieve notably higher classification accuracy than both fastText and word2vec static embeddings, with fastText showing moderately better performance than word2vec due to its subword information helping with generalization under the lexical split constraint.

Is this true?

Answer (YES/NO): NO